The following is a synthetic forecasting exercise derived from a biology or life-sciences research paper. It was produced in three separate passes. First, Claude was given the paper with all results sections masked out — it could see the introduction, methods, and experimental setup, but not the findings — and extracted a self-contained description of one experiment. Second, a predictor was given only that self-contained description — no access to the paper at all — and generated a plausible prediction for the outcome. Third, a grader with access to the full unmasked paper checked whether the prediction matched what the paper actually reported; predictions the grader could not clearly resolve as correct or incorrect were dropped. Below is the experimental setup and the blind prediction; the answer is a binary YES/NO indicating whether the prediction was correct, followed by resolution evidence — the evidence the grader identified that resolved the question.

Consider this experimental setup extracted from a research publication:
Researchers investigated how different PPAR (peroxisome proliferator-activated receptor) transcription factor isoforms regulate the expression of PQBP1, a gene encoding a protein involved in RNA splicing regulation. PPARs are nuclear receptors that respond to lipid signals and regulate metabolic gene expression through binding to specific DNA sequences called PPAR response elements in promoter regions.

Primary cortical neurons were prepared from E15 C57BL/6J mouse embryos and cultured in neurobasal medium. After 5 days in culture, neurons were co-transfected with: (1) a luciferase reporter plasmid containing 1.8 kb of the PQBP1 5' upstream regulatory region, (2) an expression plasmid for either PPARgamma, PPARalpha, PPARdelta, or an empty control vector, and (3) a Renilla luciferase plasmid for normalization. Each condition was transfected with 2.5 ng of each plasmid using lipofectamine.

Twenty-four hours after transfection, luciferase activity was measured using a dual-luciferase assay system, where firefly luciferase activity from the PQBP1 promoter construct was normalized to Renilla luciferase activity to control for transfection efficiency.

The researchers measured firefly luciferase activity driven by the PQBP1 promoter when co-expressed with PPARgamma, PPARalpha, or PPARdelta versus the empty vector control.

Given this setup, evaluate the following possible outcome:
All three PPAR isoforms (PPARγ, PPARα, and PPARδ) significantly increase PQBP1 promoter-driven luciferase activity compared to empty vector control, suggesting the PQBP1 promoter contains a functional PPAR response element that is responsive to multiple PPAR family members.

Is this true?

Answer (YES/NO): YES